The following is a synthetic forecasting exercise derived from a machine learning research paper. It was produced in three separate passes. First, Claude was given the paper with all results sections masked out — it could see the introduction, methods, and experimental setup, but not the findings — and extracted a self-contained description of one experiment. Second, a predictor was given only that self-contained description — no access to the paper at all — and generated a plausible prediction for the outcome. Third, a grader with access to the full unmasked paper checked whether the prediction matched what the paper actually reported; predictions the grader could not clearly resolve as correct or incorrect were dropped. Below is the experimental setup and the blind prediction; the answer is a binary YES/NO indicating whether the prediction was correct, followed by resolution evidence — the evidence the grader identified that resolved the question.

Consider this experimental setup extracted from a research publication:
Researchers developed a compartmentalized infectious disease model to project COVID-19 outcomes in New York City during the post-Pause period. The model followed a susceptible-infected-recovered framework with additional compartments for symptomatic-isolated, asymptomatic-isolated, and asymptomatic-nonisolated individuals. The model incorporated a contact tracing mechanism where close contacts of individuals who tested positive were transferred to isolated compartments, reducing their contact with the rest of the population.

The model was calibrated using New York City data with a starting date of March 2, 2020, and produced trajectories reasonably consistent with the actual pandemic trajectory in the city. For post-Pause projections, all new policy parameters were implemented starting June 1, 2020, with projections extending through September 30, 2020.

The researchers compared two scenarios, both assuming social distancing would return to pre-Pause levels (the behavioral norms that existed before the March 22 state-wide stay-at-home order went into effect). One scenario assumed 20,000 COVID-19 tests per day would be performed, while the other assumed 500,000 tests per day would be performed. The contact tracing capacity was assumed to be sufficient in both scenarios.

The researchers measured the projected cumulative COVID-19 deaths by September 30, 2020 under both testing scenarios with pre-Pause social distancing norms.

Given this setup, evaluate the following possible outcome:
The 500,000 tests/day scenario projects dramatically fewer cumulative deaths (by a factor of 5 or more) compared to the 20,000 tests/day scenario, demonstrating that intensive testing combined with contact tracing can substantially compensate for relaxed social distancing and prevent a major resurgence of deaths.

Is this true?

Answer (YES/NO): YES